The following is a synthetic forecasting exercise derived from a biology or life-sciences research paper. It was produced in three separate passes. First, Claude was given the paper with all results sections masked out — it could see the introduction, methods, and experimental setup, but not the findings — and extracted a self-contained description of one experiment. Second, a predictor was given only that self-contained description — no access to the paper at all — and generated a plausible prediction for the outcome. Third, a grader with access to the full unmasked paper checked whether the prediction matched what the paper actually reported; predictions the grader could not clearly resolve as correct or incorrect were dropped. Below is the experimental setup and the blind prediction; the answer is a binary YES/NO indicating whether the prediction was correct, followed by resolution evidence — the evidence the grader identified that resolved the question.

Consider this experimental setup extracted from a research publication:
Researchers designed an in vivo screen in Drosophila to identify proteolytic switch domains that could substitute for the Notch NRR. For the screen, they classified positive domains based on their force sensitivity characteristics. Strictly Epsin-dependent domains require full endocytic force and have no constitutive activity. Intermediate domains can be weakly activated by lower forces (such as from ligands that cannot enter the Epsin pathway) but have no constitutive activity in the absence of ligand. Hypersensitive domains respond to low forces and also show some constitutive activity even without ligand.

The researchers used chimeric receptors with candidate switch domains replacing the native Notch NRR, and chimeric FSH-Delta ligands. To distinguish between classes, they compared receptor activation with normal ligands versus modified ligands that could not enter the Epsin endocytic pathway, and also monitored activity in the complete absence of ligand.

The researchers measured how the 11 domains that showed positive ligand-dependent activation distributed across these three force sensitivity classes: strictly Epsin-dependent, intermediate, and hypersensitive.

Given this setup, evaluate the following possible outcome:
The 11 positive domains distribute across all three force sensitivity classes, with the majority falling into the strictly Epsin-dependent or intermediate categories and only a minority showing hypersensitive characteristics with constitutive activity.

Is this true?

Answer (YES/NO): YES